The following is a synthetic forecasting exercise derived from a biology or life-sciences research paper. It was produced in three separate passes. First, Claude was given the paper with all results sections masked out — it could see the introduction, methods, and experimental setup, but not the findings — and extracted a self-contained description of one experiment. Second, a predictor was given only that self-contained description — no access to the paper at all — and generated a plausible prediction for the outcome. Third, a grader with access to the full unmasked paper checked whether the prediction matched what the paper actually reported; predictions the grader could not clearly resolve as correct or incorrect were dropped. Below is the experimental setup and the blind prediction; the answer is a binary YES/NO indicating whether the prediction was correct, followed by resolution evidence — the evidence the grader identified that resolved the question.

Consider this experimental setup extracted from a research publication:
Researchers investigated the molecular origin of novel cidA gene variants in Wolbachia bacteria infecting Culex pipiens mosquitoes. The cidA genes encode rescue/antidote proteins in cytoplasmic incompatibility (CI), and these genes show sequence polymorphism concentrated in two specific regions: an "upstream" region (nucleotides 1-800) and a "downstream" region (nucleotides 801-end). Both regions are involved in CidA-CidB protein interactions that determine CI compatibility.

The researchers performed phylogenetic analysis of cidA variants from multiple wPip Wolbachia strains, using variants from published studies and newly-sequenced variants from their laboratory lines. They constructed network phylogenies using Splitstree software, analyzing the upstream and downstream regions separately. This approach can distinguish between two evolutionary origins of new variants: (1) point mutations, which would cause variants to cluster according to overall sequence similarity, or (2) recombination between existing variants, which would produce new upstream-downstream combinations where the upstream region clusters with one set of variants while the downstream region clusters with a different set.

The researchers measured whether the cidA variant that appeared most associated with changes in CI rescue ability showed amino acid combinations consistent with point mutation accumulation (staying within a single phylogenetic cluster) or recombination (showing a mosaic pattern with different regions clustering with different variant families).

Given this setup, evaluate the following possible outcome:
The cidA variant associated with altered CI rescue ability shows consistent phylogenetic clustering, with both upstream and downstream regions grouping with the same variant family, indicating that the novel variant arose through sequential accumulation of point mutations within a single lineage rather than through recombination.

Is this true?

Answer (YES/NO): NO